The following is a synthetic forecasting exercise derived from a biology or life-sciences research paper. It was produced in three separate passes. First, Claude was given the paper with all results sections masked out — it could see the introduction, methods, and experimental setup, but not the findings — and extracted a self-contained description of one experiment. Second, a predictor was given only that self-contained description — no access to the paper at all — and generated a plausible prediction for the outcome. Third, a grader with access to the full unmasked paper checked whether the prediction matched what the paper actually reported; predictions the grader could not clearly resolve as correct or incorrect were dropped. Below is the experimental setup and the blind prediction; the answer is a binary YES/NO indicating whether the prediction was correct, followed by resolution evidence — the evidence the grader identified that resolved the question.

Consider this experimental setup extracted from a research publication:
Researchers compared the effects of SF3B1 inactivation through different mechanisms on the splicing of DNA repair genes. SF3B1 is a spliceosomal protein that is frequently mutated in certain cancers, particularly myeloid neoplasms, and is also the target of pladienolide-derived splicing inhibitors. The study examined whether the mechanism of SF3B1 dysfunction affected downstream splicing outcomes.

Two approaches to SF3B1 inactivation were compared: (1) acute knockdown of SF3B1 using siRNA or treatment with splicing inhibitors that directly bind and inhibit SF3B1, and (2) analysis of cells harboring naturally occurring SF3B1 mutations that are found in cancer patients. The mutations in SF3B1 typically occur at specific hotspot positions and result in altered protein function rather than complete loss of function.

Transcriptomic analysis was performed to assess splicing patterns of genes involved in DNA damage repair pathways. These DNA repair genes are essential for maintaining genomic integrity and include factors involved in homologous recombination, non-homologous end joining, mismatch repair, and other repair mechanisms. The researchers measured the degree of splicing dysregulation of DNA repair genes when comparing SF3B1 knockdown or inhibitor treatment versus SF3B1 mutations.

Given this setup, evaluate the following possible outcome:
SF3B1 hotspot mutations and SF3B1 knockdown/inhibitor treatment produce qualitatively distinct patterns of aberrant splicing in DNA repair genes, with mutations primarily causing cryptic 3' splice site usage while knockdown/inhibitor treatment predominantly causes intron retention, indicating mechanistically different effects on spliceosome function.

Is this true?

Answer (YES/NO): NO